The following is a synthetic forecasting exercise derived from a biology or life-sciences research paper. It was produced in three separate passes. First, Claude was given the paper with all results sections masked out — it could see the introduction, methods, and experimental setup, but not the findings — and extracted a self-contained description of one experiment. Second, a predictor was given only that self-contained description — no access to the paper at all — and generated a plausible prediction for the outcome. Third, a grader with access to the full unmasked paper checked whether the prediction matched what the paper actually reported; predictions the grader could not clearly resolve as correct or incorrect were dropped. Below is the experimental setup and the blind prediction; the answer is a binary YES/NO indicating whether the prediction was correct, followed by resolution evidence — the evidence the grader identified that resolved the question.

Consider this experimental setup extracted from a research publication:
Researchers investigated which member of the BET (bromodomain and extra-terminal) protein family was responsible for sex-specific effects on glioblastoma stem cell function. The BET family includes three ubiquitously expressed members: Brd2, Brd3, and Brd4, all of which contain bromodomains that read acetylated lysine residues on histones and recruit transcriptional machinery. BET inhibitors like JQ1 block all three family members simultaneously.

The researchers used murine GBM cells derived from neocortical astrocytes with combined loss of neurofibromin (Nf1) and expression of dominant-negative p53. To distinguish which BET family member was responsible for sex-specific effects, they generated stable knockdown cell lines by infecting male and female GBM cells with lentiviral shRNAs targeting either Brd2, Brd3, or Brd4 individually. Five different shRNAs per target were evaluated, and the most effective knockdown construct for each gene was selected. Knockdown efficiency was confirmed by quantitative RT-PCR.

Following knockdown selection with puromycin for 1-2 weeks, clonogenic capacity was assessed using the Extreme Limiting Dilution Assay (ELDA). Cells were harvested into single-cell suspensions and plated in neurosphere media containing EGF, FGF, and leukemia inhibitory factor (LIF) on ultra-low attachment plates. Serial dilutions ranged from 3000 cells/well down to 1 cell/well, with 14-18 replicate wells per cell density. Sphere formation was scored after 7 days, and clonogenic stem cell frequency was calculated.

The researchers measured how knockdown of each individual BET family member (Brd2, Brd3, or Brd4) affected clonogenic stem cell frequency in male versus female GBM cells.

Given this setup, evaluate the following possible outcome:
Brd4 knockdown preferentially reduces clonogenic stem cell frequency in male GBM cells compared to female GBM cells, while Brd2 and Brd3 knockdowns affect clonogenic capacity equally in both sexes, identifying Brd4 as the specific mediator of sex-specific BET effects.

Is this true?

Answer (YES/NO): NO